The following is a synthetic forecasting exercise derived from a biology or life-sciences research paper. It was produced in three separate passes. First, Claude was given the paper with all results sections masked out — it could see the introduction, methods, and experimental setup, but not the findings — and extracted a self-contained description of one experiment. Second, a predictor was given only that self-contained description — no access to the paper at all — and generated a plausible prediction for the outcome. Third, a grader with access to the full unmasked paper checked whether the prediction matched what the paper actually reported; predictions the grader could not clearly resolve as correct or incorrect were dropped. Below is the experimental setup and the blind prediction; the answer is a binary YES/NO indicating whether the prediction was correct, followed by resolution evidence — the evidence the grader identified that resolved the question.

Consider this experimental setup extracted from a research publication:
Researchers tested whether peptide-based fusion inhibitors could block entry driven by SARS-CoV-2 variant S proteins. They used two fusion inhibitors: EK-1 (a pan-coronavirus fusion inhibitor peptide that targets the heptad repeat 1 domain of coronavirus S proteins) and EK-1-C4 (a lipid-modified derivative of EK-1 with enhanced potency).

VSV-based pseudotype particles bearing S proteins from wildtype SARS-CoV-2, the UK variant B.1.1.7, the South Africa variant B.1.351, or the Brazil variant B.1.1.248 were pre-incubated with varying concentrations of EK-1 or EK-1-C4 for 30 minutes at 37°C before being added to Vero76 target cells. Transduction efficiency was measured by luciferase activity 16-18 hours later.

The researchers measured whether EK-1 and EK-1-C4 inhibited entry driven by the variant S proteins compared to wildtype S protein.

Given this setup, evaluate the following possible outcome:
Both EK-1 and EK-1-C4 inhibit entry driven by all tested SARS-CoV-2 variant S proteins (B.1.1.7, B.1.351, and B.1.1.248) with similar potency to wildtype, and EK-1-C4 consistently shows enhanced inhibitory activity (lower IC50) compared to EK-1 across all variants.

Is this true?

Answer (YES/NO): NO